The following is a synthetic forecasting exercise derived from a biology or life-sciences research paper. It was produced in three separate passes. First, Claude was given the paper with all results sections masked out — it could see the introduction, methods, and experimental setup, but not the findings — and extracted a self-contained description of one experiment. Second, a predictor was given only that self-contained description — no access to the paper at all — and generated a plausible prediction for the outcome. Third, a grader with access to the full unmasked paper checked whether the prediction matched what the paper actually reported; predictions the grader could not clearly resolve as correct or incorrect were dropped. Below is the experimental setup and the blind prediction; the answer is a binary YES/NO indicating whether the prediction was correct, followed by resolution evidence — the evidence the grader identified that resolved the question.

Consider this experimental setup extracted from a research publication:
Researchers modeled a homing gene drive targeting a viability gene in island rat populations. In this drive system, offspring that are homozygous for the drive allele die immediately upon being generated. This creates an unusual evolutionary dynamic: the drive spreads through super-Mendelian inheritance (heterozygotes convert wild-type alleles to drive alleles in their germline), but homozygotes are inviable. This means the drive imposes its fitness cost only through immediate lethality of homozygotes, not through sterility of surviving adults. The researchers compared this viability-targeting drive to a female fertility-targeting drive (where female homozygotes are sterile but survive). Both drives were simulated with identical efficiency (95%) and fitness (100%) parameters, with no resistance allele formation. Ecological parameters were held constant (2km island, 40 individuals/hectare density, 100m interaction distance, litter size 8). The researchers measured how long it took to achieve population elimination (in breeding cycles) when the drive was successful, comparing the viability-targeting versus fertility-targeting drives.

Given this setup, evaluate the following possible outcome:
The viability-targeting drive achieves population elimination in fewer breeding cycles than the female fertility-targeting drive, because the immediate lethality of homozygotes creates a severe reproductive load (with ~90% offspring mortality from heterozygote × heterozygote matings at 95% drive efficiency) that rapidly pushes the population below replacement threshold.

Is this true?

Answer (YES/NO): NO